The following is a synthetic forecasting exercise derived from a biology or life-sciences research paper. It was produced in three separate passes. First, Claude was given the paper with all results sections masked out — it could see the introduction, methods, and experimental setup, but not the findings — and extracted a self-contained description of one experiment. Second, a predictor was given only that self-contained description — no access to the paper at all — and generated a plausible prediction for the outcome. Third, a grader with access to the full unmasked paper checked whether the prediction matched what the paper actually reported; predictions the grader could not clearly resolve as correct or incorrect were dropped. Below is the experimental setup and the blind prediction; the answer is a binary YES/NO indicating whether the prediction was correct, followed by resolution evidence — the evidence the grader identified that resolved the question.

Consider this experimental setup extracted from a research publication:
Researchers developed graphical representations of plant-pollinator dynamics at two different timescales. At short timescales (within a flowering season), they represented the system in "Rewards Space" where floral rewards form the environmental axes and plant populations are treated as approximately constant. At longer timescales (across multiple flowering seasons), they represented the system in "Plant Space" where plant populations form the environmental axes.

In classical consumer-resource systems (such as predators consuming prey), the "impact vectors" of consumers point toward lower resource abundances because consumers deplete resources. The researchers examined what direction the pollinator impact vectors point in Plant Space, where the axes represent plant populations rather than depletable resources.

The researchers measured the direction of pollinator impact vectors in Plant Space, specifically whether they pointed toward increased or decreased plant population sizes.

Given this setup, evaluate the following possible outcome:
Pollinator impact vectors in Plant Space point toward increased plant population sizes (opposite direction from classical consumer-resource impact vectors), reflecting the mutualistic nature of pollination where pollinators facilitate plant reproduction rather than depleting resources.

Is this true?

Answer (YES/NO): YES